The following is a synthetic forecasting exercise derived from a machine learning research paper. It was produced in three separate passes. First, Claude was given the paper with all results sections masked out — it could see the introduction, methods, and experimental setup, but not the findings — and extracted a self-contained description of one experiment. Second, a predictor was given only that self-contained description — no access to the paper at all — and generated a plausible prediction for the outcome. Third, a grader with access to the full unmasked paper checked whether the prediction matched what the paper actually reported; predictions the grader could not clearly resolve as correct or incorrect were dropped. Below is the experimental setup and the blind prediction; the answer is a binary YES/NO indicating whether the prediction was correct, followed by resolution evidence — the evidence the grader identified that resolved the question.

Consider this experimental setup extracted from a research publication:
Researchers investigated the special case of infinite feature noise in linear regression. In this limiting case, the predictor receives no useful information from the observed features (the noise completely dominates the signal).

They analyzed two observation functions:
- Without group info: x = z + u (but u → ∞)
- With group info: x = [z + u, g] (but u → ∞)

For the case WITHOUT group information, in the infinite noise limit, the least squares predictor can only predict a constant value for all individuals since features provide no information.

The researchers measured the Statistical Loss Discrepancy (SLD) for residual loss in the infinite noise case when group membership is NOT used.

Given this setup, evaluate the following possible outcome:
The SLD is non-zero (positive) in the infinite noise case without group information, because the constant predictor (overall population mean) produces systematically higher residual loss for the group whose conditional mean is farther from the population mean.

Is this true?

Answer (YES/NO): YES